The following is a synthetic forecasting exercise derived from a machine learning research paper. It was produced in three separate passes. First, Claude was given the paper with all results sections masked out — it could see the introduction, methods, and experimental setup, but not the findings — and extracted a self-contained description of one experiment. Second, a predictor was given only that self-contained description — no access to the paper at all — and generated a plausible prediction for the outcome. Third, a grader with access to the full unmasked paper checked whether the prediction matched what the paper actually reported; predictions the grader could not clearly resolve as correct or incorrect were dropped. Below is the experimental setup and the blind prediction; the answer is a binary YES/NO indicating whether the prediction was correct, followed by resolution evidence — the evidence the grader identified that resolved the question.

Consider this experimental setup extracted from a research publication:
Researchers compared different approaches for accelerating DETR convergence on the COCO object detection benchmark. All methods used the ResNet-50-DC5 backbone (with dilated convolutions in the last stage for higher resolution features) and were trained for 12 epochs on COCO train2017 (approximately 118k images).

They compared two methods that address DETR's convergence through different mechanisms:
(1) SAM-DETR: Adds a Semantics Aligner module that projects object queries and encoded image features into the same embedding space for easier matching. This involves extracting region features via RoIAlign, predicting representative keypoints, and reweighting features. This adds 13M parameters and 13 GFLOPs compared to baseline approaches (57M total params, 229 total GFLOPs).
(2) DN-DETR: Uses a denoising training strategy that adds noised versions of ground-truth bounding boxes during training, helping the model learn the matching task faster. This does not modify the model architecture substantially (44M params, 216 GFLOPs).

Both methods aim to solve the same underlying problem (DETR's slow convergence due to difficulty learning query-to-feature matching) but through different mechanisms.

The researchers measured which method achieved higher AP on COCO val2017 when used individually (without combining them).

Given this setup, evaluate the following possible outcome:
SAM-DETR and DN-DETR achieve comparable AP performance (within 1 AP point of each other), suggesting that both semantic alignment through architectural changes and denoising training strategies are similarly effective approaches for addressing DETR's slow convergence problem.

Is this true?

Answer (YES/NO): NO